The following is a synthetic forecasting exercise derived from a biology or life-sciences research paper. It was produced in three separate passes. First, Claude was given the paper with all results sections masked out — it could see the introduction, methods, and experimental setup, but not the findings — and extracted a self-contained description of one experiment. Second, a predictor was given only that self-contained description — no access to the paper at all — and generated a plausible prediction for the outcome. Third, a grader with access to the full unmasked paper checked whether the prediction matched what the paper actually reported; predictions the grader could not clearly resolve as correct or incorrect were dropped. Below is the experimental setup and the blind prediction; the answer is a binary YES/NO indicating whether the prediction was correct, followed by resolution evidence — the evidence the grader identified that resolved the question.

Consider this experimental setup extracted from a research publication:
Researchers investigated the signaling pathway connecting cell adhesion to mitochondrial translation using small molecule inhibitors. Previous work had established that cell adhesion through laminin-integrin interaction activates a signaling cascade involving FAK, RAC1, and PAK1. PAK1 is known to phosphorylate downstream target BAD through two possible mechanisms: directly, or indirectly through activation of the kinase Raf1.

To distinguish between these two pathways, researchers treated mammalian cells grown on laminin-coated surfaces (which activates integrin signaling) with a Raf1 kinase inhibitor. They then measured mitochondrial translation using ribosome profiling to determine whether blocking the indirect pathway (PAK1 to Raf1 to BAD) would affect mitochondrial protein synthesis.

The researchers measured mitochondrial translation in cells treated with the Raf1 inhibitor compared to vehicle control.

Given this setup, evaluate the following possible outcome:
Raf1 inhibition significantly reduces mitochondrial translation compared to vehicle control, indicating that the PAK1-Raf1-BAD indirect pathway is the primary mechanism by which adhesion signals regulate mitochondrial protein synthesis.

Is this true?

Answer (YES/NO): NO